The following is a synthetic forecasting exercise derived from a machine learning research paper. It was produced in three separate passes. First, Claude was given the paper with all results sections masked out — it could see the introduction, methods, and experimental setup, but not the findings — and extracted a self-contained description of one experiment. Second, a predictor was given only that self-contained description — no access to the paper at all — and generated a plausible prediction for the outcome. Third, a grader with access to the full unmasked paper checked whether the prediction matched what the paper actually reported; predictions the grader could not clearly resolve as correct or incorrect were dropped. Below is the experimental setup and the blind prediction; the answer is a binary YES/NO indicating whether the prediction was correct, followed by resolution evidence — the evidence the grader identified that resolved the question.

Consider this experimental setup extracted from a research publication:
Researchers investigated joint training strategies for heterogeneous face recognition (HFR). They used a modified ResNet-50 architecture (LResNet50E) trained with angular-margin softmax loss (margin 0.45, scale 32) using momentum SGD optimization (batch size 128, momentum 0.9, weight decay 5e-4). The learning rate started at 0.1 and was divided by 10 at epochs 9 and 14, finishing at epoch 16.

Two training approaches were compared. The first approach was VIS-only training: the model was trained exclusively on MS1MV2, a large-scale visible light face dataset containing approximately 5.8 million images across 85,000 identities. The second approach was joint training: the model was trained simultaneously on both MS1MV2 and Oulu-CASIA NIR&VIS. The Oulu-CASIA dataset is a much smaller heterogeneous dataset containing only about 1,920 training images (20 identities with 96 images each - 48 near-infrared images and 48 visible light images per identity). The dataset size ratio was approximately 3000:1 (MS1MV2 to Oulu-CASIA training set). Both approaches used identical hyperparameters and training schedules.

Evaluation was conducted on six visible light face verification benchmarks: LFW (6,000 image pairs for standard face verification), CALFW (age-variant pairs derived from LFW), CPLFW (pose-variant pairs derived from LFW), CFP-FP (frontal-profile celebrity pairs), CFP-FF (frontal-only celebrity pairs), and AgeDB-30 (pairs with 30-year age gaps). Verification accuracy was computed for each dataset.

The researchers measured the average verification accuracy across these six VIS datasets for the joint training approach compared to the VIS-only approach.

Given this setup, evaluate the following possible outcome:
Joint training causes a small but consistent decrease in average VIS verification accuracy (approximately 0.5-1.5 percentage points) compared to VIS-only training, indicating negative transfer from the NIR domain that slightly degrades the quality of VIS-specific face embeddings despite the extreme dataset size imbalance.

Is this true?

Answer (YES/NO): NO